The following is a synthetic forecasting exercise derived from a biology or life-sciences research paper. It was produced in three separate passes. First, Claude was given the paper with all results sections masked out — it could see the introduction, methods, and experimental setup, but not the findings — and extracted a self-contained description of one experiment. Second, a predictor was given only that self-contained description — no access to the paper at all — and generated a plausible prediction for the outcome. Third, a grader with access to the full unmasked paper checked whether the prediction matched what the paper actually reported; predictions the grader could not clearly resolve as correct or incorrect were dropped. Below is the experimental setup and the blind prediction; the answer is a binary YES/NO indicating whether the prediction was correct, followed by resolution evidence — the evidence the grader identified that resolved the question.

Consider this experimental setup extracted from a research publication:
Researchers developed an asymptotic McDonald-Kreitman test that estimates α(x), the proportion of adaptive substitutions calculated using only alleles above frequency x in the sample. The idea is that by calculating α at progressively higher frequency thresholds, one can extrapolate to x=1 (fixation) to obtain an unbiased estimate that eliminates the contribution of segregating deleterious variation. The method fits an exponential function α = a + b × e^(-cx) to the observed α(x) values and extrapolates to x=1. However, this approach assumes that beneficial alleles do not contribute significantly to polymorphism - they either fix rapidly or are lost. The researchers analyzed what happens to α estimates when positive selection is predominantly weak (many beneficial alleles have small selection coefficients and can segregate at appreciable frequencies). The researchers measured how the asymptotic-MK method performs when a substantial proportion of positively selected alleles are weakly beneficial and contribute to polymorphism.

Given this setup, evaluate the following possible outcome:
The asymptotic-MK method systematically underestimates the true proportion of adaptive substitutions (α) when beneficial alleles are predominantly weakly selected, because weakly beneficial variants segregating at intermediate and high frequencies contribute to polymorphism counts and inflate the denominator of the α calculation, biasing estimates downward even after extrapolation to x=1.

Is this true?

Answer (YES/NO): YES